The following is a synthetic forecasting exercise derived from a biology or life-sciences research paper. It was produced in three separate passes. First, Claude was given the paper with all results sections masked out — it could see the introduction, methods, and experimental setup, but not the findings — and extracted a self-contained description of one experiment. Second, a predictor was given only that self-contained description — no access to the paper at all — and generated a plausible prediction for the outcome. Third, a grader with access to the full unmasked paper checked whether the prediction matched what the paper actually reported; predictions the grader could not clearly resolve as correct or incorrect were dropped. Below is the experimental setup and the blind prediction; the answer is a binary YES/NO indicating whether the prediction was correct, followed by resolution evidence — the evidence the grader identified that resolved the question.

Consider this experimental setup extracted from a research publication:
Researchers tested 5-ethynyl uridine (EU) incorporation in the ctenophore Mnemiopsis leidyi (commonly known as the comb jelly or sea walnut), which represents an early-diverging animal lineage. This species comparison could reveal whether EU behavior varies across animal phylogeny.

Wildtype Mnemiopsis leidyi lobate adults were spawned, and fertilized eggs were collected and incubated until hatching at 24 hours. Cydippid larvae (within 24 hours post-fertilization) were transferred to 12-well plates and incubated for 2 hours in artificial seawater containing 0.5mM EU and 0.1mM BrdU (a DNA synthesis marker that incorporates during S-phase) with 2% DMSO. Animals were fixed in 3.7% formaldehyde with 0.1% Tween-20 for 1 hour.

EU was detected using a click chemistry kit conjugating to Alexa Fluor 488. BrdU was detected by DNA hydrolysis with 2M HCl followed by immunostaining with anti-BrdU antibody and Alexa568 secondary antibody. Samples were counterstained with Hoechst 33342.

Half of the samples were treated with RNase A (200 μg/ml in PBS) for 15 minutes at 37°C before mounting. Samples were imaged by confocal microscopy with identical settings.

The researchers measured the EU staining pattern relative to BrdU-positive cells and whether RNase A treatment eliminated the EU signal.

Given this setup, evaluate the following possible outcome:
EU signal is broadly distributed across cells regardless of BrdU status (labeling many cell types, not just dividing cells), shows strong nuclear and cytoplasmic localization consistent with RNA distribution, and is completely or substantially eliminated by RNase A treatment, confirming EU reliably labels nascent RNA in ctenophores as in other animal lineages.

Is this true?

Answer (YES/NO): NO